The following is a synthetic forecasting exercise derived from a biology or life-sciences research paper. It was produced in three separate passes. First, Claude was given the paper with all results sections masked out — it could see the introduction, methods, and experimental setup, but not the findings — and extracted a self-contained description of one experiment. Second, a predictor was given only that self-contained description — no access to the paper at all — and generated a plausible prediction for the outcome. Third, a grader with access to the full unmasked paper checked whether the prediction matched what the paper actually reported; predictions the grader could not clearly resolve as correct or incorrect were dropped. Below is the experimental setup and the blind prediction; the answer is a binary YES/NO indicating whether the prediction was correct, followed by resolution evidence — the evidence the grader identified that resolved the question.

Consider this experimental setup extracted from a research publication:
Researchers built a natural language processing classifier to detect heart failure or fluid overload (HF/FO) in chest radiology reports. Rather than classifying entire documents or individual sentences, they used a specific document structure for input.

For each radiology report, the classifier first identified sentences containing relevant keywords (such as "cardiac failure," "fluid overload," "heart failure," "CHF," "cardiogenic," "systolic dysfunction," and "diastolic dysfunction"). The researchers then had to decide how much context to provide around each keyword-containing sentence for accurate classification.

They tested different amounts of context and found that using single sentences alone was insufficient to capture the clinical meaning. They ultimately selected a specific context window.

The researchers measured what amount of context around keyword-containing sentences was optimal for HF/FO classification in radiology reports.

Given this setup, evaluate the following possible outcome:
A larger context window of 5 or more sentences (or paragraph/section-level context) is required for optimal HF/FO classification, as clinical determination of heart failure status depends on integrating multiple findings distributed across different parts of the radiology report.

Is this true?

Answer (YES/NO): NO